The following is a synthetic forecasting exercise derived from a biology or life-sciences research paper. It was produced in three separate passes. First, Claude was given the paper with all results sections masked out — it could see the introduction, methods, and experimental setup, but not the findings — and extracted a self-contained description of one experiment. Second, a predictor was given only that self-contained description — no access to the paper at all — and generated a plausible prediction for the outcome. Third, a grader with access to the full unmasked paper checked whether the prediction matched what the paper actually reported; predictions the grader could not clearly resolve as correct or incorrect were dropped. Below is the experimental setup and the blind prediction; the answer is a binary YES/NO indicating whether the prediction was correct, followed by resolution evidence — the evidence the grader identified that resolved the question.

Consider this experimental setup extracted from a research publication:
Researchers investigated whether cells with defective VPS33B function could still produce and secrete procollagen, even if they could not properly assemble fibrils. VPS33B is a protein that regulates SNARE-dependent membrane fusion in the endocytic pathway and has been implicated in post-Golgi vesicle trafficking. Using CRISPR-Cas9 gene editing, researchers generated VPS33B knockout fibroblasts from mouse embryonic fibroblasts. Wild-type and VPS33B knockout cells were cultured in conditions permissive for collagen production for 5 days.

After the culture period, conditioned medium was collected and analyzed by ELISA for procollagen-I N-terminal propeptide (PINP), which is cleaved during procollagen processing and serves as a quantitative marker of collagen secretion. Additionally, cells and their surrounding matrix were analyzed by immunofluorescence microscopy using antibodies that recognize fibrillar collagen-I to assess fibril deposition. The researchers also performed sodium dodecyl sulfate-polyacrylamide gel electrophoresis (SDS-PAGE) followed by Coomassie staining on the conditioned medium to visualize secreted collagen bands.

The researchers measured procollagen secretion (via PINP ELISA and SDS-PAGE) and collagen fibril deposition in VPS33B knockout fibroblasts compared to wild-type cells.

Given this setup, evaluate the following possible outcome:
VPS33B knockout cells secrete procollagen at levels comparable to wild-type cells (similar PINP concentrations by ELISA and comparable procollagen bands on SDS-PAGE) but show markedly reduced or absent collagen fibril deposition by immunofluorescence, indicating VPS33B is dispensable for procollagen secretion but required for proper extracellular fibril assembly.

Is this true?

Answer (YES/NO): NO